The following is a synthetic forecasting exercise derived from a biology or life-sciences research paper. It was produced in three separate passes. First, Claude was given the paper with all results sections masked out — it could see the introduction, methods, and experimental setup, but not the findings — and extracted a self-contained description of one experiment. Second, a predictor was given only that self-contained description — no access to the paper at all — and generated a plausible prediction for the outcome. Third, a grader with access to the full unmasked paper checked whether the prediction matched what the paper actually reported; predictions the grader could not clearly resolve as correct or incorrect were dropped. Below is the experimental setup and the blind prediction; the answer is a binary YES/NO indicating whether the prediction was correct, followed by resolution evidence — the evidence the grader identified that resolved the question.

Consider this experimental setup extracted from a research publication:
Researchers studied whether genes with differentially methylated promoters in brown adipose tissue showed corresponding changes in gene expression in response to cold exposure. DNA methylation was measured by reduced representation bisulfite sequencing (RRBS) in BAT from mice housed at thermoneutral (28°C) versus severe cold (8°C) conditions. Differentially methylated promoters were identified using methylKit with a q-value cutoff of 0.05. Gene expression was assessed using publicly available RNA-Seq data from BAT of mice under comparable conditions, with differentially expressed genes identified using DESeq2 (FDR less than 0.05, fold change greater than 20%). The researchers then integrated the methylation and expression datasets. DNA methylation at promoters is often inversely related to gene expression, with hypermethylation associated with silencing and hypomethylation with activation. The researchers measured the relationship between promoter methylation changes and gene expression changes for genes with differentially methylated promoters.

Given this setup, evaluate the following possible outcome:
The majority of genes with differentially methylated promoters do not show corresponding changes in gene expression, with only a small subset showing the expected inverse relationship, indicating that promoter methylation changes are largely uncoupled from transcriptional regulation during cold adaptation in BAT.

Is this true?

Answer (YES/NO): YES